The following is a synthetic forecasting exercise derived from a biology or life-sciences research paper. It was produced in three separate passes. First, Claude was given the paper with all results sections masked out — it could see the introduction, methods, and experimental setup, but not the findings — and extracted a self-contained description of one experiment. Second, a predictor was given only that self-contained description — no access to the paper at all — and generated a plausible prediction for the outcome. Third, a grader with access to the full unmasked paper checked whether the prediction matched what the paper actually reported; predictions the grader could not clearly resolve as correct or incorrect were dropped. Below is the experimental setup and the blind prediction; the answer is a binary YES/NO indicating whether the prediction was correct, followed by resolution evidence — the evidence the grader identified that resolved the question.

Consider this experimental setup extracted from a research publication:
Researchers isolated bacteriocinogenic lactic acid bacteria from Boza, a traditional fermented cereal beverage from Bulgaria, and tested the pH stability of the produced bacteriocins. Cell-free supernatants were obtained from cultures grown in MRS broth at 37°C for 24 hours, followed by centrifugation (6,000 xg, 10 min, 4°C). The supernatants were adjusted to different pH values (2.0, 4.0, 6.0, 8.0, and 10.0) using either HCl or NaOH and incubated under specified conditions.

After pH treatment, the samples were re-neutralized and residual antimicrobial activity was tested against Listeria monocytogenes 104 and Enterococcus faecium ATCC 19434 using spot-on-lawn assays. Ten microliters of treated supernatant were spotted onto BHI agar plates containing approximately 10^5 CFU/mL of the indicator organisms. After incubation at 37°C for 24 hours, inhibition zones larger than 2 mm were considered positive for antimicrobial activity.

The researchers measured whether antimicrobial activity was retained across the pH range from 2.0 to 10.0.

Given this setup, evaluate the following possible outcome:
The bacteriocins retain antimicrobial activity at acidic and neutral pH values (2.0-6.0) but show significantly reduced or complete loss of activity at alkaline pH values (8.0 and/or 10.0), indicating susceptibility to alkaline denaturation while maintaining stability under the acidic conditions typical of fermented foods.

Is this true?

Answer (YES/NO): NO